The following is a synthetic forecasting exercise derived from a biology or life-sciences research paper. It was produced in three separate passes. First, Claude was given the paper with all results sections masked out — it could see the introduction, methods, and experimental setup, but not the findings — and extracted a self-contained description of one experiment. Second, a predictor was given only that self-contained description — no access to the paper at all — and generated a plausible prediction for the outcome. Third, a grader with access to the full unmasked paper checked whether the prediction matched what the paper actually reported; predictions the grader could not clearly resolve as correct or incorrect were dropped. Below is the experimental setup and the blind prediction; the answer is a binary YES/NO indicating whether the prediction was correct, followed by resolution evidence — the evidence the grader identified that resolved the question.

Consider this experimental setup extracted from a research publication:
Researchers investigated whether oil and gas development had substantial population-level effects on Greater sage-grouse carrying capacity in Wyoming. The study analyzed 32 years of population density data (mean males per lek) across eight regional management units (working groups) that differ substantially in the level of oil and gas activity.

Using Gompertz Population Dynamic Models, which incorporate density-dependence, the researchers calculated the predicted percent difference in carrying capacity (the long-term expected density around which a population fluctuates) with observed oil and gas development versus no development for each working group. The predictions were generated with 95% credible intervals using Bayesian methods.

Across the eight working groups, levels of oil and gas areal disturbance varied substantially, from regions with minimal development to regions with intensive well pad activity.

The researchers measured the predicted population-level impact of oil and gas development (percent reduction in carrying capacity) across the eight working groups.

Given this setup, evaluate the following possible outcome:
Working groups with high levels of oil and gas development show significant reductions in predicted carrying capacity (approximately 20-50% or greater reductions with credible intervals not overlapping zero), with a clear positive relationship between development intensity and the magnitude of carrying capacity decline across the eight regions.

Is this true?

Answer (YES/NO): NO